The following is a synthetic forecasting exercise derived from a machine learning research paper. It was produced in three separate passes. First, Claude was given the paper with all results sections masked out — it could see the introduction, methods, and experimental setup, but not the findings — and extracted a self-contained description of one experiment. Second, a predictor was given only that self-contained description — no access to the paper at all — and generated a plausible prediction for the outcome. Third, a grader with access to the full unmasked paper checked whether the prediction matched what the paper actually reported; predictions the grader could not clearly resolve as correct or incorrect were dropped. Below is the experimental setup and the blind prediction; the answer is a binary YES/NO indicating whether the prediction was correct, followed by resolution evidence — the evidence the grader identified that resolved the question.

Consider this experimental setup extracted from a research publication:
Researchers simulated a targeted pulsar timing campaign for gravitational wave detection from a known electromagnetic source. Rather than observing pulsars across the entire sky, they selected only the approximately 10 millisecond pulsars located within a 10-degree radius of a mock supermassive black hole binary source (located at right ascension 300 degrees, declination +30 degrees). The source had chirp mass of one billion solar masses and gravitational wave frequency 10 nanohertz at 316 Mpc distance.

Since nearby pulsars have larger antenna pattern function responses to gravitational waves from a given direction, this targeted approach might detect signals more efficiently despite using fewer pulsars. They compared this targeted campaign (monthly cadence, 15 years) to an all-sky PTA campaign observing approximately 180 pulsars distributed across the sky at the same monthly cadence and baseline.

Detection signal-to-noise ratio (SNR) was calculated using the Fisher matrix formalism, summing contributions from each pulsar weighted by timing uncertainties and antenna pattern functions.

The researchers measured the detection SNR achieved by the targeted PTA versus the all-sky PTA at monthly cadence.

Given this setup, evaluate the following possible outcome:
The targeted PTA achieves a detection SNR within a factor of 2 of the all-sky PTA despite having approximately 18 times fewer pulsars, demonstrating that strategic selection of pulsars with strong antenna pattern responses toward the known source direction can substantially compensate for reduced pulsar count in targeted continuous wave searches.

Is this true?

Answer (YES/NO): YES